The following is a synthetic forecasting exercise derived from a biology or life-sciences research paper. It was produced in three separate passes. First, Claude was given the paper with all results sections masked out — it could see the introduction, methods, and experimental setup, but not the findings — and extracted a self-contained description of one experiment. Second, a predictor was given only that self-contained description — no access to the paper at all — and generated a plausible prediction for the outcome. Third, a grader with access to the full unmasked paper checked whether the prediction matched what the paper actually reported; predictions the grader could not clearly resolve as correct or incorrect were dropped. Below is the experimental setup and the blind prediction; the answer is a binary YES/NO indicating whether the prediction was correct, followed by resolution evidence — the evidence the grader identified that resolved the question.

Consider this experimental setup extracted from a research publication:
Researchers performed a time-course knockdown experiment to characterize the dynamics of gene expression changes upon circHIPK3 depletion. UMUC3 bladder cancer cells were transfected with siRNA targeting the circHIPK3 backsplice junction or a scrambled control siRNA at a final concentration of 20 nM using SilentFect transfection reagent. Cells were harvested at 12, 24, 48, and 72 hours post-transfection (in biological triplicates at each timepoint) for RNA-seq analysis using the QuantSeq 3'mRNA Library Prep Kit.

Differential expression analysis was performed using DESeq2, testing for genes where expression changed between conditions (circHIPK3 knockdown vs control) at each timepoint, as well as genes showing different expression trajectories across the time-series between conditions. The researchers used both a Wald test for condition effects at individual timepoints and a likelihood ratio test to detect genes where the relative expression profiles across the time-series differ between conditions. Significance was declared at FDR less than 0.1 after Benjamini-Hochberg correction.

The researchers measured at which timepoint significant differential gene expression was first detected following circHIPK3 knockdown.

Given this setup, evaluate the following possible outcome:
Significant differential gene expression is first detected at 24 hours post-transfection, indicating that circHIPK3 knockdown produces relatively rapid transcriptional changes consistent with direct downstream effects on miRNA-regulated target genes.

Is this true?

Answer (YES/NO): NO